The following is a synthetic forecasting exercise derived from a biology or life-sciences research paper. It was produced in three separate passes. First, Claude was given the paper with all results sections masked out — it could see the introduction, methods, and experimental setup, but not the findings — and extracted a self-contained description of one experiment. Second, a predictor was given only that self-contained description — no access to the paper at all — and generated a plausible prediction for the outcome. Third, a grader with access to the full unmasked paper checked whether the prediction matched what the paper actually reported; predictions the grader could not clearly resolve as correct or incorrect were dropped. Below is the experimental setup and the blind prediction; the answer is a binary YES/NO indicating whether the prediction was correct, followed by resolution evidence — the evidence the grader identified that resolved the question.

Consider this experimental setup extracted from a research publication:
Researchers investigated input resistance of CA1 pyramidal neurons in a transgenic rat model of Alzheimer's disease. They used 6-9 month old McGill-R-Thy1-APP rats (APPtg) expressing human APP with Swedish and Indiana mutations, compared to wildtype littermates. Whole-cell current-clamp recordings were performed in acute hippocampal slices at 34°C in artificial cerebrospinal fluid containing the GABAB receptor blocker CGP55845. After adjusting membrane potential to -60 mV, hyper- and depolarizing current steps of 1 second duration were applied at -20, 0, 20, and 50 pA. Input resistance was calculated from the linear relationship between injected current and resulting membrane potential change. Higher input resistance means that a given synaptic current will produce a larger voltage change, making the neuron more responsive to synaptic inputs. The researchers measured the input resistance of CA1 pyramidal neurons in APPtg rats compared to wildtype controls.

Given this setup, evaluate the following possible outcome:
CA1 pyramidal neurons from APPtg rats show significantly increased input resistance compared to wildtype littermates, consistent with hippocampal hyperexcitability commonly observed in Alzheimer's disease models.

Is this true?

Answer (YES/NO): YES